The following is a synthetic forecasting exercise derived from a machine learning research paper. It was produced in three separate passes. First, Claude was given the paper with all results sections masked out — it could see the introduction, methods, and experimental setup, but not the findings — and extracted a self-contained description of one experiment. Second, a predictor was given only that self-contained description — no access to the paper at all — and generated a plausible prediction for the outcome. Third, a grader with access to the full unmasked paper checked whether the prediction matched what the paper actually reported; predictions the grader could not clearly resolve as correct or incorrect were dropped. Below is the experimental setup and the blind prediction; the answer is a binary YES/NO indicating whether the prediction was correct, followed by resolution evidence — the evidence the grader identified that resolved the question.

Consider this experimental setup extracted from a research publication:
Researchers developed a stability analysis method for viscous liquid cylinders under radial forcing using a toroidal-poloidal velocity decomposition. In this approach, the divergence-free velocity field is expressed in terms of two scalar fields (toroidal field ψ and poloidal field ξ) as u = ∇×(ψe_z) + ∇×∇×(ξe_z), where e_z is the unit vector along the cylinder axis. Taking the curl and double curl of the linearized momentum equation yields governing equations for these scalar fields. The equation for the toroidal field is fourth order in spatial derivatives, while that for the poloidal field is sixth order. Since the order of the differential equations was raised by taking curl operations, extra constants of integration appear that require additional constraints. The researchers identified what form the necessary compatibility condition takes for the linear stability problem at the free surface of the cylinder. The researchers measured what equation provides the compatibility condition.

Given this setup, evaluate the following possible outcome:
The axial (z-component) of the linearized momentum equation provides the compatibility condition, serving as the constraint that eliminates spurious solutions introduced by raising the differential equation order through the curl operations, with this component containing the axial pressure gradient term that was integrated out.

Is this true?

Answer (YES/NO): NO